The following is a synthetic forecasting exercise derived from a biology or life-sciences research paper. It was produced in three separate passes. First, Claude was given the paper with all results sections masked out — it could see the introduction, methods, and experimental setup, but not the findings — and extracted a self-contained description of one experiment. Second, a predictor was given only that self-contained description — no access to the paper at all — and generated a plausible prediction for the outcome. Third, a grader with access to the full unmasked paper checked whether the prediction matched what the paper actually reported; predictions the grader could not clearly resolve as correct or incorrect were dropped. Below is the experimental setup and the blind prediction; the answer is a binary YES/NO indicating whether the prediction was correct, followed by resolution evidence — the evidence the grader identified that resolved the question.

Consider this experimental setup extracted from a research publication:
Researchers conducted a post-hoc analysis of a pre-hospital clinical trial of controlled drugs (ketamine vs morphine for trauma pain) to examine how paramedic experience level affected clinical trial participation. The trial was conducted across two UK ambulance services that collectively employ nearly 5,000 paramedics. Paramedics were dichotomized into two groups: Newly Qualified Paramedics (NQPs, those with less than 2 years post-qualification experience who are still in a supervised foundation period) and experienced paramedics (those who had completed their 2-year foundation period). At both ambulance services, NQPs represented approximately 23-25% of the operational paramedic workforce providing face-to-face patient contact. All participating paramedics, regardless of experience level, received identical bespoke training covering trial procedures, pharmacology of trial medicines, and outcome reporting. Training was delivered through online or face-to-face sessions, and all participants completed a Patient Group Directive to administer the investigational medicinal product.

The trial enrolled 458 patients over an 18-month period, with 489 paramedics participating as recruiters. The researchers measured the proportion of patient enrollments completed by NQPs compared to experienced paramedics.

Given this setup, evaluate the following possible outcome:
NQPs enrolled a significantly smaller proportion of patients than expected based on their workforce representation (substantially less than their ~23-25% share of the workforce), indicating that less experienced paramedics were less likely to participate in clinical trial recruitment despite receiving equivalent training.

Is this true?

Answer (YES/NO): NO